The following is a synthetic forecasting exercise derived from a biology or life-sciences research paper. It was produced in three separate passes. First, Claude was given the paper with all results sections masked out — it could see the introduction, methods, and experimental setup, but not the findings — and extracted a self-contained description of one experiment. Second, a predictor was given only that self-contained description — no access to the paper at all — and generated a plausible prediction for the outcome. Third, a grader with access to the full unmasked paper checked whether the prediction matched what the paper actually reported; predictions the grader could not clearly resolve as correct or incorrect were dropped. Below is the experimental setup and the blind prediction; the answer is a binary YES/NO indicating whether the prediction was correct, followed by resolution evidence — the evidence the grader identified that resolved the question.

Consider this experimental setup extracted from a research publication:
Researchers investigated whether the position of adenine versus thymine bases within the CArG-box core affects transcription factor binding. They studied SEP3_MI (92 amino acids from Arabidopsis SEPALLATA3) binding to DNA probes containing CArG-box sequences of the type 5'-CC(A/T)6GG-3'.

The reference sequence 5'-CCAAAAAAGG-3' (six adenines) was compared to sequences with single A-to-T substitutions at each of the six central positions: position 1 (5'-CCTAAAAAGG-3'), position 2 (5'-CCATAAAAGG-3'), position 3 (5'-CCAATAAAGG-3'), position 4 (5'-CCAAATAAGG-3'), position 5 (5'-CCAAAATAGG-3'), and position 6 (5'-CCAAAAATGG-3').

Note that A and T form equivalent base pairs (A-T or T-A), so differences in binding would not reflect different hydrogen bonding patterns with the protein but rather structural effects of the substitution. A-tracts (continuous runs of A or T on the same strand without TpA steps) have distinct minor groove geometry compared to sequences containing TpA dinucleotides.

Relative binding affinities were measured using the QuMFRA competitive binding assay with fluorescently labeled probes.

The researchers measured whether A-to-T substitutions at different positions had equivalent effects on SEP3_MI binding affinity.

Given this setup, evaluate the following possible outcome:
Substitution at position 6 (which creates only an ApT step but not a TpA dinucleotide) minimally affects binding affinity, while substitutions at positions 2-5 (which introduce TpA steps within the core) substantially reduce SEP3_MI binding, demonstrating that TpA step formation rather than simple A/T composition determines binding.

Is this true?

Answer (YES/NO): NO